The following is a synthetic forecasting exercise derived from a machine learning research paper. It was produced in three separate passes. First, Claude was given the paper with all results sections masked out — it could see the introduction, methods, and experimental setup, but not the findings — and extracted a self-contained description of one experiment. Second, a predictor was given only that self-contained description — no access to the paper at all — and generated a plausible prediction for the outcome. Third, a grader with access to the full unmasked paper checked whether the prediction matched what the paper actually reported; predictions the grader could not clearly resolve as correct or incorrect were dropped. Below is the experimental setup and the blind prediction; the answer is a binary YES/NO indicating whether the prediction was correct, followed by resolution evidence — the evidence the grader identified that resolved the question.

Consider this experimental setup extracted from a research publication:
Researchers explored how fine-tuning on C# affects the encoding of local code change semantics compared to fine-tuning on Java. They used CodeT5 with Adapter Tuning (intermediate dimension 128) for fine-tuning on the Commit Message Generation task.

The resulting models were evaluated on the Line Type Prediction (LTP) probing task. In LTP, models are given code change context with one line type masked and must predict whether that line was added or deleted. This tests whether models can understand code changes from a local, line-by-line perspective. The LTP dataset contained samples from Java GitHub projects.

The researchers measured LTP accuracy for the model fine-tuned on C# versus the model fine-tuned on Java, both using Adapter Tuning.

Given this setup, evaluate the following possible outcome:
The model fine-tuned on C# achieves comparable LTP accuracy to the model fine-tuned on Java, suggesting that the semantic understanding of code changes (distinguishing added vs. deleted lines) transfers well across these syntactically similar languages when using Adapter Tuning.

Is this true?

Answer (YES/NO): NO